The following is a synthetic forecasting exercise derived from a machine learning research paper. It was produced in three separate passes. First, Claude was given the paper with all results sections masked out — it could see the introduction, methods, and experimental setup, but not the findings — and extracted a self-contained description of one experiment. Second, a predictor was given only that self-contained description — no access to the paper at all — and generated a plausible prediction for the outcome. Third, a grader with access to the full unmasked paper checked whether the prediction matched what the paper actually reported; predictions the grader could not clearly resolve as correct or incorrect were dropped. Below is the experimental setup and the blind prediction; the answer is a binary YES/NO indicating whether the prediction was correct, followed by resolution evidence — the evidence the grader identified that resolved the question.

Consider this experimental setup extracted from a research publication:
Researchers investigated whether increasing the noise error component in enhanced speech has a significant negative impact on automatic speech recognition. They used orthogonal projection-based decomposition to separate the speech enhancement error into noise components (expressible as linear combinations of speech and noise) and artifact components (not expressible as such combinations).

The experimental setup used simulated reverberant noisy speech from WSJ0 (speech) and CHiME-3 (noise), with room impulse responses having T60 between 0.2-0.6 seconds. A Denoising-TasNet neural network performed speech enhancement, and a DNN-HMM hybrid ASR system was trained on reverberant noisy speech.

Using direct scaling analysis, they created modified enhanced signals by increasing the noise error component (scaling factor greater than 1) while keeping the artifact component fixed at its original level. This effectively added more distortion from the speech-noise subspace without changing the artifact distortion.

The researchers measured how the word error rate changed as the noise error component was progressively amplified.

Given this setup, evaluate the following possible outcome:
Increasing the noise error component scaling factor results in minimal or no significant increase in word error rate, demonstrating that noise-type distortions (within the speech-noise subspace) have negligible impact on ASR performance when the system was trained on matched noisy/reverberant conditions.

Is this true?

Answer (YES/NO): YES